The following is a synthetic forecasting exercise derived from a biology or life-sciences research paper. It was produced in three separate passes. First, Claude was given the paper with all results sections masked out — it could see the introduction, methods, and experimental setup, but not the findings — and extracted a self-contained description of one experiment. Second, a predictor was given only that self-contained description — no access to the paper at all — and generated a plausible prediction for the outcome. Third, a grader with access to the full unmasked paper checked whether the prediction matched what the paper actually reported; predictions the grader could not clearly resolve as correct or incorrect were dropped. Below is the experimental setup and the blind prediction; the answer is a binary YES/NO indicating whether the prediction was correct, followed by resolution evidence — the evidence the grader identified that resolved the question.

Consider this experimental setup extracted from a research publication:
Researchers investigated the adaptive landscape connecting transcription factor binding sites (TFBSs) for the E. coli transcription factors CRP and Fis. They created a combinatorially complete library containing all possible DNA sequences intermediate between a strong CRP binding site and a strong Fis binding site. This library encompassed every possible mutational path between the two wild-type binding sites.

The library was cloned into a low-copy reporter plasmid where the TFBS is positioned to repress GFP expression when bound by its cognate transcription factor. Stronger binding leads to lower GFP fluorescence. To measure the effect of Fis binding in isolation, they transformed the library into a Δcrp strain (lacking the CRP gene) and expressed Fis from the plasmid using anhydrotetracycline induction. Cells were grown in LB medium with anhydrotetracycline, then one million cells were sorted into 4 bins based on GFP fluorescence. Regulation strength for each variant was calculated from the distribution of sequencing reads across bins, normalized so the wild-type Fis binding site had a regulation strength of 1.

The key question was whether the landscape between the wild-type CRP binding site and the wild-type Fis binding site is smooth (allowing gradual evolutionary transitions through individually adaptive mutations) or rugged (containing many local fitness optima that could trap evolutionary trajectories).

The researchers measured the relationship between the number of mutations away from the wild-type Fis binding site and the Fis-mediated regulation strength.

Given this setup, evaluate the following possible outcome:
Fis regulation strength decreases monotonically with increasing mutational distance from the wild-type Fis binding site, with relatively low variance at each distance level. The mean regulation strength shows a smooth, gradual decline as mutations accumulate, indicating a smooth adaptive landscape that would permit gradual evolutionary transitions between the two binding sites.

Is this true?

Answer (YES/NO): YES